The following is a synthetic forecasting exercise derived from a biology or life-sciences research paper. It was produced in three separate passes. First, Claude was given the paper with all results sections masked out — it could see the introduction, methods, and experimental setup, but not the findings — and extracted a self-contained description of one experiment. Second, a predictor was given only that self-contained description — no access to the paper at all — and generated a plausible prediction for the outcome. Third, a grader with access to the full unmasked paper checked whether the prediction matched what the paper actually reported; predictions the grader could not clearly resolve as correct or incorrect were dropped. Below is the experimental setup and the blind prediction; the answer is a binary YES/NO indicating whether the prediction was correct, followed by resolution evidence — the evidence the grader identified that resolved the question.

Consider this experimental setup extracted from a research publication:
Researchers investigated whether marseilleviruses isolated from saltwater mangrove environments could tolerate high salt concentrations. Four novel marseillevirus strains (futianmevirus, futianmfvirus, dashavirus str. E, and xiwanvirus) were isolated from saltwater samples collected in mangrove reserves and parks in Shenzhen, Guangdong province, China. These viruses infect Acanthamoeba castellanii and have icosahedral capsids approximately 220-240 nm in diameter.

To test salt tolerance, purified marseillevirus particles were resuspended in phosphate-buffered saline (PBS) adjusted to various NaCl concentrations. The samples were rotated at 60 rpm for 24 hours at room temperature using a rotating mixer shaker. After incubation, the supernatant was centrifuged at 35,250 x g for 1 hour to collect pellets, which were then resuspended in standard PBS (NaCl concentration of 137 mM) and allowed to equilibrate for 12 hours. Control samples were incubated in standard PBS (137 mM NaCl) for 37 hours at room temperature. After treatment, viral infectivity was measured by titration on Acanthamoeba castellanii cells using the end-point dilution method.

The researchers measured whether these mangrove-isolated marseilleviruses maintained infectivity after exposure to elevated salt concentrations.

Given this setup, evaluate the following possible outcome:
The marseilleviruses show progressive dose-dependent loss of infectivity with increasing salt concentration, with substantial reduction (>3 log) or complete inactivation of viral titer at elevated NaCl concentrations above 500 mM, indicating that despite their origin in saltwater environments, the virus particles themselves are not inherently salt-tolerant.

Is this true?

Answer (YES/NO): NO